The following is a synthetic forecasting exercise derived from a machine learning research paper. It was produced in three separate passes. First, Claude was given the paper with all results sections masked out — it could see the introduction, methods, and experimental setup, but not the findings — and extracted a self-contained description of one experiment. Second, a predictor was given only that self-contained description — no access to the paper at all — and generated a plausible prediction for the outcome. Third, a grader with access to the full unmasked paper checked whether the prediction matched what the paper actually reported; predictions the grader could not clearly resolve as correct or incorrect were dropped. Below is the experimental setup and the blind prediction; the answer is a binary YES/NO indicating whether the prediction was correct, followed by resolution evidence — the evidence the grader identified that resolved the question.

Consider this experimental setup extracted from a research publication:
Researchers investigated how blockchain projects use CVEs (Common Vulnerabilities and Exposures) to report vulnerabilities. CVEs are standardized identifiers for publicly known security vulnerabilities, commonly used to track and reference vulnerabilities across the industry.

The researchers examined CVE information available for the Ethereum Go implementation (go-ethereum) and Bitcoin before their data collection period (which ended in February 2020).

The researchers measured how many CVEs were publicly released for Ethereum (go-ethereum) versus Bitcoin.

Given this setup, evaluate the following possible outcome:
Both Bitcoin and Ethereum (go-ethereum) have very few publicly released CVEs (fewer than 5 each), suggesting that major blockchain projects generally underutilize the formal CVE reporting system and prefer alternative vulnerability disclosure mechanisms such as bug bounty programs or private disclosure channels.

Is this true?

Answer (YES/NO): NO